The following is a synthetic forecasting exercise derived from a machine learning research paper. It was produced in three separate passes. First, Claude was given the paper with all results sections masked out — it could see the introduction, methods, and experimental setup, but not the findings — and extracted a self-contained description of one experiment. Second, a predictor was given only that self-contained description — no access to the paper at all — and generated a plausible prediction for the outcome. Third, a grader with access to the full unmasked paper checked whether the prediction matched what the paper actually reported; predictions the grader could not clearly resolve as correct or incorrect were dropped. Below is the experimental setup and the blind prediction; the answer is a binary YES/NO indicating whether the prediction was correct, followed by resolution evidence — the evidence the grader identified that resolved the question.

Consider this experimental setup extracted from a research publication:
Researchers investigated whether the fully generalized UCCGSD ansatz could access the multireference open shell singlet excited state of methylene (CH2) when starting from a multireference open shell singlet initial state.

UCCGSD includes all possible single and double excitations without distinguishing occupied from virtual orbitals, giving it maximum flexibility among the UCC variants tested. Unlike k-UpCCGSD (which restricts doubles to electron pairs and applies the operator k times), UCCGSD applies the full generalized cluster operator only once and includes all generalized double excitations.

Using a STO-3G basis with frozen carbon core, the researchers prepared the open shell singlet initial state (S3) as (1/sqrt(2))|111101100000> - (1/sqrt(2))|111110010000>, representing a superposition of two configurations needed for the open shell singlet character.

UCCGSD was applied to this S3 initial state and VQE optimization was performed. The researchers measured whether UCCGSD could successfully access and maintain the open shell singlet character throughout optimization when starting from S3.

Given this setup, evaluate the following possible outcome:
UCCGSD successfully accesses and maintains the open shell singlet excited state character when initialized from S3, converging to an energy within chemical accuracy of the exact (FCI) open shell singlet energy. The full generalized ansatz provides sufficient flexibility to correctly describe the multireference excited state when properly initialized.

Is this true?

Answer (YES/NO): NO